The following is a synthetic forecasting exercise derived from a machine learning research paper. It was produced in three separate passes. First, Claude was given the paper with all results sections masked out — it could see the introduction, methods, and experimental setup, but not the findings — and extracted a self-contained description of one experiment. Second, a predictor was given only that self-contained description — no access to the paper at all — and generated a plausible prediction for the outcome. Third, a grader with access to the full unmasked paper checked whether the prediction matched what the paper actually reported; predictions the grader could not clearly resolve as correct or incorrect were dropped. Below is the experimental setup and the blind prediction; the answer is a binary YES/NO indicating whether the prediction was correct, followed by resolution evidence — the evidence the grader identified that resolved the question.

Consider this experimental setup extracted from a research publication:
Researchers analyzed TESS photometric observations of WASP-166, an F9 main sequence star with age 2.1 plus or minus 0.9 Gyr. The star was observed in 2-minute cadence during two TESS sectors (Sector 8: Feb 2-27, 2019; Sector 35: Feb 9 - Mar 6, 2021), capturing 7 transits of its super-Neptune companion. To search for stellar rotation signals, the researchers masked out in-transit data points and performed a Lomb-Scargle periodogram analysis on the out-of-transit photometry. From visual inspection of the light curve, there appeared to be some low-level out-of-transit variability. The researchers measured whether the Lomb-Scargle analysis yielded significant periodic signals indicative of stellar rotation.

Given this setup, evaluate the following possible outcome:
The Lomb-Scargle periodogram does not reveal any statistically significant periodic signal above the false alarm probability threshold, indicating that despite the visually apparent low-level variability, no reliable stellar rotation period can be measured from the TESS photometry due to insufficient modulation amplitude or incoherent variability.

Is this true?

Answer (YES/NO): YES